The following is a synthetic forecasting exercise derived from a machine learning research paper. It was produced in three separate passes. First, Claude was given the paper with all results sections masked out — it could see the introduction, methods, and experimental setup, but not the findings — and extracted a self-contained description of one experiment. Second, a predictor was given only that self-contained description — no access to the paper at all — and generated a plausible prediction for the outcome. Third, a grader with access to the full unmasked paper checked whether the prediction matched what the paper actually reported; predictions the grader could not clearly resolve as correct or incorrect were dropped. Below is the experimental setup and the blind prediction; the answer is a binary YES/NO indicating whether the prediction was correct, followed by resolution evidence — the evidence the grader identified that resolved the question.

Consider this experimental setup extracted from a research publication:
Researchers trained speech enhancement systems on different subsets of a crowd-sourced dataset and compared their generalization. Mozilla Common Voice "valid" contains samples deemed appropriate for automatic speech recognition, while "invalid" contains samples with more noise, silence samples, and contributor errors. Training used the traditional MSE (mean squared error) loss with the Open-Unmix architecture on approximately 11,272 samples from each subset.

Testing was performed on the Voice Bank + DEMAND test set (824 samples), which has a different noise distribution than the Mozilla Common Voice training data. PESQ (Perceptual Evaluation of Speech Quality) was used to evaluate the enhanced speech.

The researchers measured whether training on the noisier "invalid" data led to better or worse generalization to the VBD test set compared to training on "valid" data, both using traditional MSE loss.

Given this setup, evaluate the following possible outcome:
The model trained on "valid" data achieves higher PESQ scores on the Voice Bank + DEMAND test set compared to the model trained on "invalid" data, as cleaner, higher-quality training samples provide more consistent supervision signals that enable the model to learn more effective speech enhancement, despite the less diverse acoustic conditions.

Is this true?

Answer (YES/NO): YES